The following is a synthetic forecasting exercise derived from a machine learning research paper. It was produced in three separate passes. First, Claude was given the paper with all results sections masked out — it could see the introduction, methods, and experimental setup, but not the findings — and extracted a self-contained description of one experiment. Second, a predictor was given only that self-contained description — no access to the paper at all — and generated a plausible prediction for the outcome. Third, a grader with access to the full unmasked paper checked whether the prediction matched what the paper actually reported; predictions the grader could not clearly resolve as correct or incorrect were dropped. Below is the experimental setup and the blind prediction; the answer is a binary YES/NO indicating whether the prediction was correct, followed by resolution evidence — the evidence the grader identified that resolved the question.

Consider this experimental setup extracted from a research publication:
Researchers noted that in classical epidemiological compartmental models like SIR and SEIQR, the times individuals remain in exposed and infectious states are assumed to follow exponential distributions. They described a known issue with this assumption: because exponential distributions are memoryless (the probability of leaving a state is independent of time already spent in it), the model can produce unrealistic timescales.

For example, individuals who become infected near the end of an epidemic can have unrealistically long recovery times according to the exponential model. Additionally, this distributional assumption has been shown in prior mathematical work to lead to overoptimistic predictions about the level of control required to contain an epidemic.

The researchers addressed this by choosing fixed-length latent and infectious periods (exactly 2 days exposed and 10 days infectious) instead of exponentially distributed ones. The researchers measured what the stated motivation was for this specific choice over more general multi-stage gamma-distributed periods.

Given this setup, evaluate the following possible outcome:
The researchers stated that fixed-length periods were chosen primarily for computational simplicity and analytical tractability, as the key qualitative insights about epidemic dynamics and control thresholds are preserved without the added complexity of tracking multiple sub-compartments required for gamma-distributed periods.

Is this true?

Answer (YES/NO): NO